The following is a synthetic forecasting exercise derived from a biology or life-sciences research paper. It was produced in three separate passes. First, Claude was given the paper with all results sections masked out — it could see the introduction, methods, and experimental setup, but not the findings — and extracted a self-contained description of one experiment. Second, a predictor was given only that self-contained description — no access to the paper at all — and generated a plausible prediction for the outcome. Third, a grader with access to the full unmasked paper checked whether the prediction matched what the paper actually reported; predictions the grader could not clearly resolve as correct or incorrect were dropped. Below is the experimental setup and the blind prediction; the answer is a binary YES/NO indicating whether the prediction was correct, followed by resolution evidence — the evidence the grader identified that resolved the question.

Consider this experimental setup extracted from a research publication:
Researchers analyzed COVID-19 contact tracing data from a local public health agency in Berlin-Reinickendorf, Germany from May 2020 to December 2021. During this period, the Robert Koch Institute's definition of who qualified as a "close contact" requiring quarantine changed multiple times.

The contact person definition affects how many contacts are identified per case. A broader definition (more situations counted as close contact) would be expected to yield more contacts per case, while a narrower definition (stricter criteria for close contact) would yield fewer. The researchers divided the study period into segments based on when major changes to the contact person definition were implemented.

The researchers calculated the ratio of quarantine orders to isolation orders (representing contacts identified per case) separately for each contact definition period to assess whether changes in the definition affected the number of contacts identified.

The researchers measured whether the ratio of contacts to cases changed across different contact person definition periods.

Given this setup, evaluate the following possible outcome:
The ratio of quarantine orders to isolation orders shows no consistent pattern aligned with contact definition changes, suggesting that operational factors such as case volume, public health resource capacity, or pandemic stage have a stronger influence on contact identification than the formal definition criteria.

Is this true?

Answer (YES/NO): NO